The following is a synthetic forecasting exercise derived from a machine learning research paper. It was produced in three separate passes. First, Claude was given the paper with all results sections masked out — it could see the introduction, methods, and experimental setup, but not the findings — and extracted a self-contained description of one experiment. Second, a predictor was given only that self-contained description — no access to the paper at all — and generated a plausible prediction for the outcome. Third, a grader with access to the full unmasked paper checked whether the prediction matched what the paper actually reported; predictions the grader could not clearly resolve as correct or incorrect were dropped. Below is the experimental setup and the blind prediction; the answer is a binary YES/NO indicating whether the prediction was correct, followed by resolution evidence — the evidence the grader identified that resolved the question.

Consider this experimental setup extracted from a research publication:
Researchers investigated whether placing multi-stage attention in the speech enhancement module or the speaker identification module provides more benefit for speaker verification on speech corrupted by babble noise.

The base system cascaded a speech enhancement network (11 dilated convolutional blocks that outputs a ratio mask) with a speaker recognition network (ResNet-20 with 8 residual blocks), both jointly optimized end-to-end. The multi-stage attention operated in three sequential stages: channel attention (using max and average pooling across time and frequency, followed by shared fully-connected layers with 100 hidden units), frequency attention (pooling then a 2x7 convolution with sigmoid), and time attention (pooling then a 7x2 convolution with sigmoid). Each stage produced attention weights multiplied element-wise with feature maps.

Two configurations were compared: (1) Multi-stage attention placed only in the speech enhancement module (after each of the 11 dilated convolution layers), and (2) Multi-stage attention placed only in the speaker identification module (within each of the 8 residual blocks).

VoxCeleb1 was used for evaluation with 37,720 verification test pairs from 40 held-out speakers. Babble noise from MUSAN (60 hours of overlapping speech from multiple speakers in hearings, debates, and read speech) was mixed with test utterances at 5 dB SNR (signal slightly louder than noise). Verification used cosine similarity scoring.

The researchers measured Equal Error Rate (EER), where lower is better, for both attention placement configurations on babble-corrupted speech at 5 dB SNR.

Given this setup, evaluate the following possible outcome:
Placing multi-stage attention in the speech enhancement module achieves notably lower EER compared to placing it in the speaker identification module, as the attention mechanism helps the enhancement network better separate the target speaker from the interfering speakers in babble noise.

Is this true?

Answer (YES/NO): NO